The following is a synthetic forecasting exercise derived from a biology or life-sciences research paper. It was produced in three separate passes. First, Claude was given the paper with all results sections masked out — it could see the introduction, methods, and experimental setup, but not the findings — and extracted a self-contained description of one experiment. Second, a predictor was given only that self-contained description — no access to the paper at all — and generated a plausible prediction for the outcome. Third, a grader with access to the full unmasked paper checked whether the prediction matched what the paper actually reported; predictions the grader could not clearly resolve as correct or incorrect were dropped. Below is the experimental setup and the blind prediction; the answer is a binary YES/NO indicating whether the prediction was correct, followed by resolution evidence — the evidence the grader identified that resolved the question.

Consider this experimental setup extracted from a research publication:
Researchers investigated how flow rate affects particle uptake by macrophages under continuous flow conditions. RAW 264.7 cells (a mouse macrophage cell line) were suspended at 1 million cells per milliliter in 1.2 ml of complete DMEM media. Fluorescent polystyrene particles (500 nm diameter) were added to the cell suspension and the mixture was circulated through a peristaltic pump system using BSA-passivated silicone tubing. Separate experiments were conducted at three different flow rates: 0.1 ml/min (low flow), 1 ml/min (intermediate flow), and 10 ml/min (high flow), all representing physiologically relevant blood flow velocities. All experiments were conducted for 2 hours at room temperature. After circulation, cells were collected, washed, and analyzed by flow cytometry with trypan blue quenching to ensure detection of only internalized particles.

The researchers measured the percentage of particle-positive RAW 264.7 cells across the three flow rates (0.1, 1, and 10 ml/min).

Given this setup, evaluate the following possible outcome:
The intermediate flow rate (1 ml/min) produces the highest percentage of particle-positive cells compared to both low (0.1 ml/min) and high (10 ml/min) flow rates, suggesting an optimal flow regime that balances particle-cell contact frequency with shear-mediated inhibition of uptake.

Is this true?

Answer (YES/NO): YES